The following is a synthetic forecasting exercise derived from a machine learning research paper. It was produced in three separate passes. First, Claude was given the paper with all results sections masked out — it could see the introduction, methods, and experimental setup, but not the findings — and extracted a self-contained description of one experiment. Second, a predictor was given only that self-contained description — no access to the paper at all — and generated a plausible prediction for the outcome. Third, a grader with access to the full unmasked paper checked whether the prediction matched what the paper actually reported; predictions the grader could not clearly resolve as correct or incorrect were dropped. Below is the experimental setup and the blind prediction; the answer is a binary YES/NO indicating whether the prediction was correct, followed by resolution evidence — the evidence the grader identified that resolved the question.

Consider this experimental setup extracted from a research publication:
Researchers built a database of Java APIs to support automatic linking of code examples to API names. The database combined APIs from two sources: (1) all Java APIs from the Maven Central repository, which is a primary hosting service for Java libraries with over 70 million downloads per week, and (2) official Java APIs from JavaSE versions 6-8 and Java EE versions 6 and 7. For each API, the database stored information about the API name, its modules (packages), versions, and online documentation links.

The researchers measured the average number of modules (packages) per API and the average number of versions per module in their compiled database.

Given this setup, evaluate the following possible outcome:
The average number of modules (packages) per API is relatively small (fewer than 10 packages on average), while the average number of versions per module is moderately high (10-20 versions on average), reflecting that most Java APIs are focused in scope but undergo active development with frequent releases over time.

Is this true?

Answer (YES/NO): NO